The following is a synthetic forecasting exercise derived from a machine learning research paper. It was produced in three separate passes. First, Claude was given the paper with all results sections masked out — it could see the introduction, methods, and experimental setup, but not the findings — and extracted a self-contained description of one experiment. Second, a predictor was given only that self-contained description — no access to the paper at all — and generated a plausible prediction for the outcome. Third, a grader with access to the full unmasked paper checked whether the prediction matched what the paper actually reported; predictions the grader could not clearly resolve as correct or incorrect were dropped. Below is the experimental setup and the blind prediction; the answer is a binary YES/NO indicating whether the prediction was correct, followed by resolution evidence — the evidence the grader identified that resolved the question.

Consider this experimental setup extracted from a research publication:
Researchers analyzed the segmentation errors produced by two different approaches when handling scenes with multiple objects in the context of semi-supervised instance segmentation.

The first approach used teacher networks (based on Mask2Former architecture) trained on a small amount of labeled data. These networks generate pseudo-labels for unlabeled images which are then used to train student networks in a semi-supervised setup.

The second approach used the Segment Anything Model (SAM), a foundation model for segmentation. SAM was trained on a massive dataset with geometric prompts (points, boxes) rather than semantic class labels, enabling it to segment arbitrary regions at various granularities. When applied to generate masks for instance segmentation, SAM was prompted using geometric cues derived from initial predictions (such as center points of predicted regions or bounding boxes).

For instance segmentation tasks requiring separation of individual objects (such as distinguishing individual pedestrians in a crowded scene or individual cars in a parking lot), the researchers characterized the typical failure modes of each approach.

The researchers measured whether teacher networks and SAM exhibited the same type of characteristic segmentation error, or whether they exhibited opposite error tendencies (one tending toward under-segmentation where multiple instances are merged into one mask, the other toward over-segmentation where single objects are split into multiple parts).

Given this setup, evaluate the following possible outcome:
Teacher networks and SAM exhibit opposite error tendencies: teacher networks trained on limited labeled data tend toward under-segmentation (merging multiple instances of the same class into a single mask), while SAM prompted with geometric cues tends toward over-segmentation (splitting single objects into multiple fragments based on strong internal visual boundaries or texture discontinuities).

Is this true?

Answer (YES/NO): YES